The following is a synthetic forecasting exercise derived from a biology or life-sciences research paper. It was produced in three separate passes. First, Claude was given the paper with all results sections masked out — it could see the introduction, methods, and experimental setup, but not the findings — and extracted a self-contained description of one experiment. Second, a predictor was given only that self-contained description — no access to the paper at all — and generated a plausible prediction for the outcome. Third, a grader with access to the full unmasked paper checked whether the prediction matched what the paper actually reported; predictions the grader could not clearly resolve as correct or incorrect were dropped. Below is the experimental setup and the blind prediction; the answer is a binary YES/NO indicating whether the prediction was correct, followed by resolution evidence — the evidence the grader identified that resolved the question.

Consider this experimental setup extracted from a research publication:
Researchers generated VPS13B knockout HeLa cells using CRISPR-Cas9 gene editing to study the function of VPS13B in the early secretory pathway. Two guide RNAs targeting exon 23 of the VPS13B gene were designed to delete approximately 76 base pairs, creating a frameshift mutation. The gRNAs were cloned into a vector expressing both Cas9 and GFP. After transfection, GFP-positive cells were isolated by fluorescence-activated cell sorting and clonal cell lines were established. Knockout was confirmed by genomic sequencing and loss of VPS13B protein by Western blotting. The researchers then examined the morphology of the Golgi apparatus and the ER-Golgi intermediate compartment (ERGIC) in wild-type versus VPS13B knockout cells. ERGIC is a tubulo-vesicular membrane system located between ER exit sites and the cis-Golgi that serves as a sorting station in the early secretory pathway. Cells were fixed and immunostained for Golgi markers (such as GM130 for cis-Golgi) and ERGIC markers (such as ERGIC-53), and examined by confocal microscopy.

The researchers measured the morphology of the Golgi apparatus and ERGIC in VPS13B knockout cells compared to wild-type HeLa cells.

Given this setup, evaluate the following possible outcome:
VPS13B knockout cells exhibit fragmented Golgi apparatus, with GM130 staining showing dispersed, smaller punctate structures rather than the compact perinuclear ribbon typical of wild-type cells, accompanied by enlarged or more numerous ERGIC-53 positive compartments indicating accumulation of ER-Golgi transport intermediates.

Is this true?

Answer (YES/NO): NO